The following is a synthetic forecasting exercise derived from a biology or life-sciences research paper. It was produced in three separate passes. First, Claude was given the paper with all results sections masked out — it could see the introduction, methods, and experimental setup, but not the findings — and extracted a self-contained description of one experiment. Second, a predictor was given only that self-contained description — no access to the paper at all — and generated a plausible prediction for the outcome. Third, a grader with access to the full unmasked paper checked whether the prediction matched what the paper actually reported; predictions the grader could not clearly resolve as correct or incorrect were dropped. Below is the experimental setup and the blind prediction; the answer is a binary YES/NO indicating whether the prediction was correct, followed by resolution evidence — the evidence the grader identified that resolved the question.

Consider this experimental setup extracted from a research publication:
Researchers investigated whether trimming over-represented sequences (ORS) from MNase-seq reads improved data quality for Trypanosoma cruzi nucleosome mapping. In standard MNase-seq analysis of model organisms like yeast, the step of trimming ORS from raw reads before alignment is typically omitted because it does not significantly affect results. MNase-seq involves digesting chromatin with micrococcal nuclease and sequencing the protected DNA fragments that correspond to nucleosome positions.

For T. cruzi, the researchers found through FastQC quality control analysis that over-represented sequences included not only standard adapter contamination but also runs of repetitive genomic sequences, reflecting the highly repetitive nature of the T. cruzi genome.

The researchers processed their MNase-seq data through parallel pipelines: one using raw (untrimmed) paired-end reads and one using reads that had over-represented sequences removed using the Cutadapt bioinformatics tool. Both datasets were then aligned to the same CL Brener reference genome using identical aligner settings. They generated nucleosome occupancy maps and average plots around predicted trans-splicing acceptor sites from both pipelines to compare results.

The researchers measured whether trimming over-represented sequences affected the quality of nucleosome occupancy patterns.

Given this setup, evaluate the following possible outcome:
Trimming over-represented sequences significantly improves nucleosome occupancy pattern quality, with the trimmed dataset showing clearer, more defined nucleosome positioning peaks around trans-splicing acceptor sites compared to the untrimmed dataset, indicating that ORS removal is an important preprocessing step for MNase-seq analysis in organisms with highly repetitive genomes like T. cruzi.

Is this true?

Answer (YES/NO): NO